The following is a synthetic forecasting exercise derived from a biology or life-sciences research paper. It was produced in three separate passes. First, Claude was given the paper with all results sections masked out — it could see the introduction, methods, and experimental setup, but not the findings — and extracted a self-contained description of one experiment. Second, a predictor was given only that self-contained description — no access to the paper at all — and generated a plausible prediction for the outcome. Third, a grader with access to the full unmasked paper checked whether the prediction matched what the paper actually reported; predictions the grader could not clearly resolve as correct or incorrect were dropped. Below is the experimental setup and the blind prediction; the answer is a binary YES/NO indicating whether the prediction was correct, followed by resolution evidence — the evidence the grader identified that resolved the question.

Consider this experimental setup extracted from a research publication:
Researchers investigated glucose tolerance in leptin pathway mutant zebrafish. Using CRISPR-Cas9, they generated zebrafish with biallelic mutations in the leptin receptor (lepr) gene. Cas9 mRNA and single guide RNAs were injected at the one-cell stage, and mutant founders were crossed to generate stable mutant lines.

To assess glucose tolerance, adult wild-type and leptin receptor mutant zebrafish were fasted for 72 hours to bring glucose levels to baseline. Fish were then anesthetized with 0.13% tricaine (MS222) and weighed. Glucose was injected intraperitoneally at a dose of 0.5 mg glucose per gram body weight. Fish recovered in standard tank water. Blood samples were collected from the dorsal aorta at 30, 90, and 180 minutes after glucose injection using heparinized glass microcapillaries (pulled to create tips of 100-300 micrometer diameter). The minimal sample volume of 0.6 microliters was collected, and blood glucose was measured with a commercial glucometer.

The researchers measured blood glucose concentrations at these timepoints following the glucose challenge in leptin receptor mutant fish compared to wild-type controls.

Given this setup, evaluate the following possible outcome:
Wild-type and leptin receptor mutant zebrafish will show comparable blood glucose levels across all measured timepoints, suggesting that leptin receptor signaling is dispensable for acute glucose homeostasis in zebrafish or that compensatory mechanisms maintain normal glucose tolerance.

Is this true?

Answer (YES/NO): NO